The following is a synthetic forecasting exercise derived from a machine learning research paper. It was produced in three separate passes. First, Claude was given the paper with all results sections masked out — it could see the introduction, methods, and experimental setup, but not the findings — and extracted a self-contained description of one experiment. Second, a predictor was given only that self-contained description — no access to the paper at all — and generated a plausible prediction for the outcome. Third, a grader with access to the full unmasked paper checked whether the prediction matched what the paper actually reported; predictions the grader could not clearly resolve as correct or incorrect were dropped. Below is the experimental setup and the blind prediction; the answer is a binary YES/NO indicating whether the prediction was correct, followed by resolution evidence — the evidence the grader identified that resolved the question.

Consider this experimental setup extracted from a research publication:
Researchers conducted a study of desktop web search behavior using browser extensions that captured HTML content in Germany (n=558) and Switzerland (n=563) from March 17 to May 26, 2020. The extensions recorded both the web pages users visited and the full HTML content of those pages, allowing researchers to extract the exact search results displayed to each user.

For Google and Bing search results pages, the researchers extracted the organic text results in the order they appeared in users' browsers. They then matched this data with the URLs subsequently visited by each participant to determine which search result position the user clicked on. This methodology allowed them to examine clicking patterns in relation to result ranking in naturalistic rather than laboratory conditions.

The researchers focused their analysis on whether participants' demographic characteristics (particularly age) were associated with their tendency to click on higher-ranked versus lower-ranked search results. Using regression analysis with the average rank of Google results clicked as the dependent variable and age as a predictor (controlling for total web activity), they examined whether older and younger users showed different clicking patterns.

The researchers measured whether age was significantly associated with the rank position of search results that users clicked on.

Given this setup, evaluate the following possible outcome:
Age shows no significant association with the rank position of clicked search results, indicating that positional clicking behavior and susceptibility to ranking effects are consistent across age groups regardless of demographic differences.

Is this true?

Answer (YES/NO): NO